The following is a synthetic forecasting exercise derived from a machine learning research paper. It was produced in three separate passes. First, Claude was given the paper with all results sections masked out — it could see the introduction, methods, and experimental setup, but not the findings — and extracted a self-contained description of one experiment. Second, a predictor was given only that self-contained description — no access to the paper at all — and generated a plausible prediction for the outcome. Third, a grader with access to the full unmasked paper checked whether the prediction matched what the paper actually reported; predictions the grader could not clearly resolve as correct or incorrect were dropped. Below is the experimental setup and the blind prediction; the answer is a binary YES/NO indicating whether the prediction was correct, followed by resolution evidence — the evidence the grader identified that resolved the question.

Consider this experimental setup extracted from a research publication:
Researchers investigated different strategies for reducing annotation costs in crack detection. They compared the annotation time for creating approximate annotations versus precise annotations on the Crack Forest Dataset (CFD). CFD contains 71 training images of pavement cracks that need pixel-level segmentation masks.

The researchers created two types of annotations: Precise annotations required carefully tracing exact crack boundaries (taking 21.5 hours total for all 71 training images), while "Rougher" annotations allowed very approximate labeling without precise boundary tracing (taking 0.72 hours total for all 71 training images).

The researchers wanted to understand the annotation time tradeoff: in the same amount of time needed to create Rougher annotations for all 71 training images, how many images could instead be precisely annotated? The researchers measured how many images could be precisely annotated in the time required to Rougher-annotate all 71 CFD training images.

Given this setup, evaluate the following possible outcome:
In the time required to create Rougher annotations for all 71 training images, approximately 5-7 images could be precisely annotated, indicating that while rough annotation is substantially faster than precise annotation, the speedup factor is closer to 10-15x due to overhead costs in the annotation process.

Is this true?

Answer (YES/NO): NO